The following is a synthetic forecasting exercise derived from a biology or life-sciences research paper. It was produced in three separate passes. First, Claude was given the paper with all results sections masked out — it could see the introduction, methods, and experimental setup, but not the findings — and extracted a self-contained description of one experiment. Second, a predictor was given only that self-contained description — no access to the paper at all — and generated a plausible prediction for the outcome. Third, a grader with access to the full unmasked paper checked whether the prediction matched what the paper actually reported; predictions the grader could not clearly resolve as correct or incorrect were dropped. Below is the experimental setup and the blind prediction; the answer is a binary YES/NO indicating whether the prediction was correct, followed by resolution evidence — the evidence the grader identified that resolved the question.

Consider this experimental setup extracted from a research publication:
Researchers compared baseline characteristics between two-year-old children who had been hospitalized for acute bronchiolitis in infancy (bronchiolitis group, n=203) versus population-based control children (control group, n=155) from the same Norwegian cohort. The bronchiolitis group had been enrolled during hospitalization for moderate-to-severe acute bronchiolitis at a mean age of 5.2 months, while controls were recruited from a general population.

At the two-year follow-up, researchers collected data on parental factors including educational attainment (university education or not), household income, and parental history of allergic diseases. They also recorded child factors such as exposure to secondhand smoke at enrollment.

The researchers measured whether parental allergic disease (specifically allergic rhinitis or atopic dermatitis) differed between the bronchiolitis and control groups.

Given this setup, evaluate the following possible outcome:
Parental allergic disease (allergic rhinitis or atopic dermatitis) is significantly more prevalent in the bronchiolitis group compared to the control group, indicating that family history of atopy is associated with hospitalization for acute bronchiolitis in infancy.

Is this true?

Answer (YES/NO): NO